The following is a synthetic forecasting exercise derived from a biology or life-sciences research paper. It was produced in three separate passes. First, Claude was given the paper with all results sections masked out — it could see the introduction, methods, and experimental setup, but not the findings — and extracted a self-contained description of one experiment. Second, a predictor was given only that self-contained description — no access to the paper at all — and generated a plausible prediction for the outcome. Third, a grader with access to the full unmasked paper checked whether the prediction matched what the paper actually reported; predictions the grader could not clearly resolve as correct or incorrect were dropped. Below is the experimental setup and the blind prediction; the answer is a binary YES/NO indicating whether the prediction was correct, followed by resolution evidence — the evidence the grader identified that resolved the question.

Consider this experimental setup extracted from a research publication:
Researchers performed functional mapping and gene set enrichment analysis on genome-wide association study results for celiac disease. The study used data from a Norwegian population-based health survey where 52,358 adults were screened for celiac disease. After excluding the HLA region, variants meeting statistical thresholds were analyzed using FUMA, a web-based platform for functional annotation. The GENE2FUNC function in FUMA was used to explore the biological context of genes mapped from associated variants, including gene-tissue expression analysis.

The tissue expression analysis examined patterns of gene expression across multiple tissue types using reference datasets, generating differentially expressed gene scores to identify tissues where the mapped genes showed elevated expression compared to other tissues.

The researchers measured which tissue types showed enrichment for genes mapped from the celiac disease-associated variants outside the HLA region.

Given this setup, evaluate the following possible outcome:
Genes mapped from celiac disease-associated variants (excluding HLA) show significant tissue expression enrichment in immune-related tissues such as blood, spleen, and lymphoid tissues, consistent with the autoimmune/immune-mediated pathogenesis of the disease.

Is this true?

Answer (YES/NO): NO